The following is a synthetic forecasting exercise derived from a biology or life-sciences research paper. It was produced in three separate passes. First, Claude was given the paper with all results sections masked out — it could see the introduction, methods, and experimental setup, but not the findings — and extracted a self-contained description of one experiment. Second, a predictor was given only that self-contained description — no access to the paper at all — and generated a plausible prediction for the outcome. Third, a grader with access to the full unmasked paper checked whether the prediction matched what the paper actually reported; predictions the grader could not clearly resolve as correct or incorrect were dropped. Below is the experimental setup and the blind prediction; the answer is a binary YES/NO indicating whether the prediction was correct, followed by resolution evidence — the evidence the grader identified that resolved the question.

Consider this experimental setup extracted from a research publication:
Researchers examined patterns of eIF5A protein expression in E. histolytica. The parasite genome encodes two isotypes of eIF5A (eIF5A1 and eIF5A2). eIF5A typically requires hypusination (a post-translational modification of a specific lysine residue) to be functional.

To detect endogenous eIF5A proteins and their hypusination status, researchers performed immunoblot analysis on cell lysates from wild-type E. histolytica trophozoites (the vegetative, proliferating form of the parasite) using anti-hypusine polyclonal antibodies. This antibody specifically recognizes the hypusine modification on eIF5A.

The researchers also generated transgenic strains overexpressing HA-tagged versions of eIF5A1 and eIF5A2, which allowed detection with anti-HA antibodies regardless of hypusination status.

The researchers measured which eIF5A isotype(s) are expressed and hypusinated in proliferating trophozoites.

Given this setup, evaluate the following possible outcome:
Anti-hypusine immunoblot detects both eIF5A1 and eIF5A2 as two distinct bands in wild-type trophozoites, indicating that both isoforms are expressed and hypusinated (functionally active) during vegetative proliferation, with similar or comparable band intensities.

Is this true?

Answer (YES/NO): NO